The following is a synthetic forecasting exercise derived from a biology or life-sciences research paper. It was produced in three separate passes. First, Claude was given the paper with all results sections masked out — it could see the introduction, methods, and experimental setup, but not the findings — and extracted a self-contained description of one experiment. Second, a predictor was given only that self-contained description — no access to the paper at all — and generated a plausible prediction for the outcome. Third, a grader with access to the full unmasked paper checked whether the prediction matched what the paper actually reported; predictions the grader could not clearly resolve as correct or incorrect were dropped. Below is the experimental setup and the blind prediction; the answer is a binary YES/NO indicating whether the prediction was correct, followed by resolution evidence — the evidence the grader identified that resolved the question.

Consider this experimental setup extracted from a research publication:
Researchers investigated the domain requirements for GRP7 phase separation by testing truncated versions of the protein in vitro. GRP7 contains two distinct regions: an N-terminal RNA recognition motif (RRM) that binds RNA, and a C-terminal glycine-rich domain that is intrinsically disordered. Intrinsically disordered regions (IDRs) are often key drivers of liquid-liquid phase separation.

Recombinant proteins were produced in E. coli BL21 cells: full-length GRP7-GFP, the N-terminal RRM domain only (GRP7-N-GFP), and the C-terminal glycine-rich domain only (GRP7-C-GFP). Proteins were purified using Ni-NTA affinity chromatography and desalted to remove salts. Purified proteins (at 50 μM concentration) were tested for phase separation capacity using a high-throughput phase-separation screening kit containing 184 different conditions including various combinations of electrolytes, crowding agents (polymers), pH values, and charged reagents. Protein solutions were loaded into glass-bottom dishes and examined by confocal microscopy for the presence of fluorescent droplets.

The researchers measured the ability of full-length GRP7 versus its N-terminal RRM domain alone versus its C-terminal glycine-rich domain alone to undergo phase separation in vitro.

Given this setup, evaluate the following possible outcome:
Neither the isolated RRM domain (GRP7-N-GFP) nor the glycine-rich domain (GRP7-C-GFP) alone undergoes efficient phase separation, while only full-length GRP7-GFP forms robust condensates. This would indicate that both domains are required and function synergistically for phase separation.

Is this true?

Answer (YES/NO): NO